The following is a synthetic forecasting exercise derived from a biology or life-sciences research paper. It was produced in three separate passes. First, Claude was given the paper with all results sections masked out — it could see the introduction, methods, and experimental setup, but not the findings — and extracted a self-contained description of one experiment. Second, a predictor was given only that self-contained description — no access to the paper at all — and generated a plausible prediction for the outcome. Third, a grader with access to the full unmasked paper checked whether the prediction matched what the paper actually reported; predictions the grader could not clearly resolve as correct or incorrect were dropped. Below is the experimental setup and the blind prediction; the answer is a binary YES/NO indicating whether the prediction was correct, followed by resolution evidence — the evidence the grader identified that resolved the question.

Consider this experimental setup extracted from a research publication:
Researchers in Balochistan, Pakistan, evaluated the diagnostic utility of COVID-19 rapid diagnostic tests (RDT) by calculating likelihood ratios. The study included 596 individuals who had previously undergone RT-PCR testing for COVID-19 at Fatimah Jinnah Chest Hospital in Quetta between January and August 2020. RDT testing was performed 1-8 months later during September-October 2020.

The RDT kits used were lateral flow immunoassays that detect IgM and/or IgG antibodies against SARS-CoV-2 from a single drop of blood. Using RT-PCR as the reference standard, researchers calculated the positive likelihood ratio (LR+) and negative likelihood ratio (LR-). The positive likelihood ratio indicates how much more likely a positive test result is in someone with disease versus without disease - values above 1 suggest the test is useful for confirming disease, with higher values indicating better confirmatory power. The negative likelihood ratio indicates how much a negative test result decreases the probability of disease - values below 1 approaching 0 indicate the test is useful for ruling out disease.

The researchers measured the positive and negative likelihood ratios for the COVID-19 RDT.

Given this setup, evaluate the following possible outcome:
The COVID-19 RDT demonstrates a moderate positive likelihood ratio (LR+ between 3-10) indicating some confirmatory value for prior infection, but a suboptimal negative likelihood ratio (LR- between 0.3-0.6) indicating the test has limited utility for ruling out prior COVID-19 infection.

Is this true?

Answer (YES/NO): NO